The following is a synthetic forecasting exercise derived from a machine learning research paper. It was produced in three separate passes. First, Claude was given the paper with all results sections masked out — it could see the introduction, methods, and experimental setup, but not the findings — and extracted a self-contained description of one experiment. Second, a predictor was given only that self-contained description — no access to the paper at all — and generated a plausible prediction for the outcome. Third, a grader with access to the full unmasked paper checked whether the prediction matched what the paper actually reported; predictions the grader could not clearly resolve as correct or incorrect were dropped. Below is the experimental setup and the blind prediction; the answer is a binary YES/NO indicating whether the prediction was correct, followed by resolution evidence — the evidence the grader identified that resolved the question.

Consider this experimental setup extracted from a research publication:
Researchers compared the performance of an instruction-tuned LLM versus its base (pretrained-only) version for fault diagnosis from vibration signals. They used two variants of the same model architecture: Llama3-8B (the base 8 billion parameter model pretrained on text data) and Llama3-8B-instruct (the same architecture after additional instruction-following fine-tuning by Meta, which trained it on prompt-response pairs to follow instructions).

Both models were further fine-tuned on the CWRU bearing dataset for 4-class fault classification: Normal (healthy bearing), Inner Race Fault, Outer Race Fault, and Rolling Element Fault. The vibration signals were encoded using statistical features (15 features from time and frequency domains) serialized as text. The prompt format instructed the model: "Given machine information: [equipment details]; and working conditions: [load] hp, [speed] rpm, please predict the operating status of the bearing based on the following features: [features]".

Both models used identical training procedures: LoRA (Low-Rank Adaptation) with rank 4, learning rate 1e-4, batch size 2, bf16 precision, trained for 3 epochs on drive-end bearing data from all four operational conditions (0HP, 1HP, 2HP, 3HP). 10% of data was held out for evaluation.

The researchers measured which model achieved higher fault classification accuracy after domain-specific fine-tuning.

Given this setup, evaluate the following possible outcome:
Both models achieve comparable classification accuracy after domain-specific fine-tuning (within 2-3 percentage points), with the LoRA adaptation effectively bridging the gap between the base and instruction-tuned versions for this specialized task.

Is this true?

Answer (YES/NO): YES